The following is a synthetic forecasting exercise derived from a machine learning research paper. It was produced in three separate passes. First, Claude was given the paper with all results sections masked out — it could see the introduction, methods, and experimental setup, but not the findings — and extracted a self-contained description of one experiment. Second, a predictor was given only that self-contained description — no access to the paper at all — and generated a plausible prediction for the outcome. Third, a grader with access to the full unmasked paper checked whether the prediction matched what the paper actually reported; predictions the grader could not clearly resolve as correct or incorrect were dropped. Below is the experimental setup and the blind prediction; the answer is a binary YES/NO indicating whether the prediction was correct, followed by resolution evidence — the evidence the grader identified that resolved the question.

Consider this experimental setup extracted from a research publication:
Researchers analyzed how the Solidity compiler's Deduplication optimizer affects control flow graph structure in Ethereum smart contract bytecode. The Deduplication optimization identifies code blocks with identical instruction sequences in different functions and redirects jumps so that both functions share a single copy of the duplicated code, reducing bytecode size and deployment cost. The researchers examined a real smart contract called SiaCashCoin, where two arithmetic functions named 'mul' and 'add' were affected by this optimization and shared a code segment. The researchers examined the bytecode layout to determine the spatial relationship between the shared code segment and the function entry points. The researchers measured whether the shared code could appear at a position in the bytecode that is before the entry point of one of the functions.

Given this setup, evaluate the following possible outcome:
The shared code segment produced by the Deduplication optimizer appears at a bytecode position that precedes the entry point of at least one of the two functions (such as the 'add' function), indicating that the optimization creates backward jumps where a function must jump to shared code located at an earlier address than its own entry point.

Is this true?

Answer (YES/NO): YES